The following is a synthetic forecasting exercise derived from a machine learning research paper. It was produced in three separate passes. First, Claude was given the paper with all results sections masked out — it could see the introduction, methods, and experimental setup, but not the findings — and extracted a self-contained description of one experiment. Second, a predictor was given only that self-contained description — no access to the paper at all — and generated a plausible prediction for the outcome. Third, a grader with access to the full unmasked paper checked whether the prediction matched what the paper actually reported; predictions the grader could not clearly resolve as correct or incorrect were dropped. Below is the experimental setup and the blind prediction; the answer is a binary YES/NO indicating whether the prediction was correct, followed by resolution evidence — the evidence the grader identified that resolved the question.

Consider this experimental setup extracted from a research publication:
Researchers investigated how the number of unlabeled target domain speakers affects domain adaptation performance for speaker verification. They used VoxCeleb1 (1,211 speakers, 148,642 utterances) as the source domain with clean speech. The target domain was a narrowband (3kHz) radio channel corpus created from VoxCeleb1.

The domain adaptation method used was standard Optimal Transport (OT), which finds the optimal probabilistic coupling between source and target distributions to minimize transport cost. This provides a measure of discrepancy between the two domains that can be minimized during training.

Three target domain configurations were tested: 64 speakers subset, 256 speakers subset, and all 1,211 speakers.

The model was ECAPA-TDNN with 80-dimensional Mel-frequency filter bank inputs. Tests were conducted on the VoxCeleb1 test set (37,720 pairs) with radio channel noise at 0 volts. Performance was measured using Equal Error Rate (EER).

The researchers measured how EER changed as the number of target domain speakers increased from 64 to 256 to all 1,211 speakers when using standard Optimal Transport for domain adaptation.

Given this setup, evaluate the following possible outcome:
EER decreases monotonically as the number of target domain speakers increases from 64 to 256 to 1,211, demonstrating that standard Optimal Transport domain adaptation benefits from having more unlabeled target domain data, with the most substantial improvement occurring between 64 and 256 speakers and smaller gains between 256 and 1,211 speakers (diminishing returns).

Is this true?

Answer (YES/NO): YES